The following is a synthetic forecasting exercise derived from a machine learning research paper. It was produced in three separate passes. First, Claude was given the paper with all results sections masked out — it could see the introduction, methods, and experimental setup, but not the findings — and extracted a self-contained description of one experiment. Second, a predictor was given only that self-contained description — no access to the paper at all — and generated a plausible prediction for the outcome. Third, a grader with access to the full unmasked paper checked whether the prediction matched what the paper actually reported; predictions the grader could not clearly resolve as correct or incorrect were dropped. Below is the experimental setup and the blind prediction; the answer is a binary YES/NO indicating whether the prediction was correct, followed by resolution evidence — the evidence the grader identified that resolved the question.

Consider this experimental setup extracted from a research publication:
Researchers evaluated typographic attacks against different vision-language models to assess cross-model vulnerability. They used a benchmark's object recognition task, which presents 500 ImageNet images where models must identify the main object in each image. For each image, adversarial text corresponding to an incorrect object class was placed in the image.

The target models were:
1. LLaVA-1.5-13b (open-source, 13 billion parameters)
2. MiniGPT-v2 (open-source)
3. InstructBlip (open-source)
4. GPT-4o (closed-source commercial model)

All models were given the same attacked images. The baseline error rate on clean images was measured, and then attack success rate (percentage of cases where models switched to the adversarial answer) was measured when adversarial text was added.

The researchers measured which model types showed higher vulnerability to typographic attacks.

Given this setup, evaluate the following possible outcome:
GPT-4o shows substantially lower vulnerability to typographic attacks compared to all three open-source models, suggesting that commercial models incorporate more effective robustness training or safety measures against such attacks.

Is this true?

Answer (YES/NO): YES